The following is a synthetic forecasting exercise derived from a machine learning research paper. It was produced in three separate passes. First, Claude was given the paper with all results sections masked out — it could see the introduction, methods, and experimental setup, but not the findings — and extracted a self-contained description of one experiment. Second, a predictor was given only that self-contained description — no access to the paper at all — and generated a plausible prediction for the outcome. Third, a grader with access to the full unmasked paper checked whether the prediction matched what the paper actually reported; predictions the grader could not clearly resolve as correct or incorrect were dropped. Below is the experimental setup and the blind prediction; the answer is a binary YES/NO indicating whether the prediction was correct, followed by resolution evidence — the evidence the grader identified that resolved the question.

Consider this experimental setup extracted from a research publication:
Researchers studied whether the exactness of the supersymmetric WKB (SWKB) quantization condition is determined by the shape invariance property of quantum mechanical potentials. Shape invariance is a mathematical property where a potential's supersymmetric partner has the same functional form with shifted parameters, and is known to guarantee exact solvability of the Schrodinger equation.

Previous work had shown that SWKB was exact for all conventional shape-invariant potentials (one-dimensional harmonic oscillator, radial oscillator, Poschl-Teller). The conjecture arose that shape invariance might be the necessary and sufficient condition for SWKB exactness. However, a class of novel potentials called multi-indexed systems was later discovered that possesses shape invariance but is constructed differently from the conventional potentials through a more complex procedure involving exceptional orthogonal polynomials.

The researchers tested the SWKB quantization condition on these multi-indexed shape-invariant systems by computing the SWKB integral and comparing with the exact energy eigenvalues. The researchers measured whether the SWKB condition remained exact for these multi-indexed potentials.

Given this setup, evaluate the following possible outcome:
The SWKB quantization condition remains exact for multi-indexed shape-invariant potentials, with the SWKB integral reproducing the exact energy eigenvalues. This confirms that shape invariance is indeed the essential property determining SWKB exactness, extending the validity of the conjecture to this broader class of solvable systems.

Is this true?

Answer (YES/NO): NO